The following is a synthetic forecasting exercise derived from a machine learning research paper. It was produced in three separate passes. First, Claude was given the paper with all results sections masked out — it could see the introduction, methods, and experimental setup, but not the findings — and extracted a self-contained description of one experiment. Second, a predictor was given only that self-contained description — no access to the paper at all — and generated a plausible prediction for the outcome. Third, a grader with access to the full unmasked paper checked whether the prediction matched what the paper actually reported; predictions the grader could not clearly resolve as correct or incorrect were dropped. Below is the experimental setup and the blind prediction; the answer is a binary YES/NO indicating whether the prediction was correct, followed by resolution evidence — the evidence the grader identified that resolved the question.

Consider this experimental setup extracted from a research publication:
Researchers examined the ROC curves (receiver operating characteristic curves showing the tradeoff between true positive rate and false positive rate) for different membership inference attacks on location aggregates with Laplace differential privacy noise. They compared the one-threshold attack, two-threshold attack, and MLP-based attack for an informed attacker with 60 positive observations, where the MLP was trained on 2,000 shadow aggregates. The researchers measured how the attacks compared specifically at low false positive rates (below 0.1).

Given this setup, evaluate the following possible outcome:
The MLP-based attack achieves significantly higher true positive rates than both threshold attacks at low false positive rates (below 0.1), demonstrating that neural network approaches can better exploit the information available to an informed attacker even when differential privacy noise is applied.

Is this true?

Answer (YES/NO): NO